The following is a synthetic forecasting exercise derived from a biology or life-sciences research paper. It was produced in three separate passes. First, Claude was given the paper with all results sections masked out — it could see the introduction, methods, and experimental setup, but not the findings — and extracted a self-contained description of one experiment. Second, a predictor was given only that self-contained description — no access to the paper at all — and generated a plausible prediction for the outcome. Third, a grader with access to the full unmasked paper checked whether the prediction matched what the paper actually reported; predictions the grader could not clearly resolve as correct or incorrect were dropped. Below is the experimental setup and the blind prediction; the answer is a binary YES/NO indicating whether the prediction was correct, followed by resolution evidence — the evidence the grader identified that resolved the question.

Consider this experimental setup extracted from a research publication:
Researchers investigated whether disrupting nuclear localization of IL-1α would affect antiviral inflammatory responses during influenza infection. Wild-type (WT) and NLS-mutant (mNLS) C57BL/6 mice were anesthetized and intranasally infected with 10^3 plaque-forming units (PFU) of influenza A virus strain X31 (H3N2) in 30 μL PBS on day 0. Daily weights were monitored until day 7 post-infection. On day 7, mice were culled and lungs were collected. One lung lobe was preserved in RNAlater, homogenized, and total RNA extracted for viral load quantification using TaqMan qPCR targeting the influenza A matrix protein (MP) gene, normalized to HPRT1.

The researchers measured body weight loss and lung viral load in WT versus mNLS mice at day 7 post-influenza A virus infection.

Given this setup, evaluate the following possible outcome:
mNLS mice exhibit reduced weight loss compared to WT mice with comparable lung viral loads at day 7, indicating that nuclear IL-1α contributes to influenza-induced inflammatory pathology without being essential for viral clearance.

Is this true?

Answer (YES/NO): NO